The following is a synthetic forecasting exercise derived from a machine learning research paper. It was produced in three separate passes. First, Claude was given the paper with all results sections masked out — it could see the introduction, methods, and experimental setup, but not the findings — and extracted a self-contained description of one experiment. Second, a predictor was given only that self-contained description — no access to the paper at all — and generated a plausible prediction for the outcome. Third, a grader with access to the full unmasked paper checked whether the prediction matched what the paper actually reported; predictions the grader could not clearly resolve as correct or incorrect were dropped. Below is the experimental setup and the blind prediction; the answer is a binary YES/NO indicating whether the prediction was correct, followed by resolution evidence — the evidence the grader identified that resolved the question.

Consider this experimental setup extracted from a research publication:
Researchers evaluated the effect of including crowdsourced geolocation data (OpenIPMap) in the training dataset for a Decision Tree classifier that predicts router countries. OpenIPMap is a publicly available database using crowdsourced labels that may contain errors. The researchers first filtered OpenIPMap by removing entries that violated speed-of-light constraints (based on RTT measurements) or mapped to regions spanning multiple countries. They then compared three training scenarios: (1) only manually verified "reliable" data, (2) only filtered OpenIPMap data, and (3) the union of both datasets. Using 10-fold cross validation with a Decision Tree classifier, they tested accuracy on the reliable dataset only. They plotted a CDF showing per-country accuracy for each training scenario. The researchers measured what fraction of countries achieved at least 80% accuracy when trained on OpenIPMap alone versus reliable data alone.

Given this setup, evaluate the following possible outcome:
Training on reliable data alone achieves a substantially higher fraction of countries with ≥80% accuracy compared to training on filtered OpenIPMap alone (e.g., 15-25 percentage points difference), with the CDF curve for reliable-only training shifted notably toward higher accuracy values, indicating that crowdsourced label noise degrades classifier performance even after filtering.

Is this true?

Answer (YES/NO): NO